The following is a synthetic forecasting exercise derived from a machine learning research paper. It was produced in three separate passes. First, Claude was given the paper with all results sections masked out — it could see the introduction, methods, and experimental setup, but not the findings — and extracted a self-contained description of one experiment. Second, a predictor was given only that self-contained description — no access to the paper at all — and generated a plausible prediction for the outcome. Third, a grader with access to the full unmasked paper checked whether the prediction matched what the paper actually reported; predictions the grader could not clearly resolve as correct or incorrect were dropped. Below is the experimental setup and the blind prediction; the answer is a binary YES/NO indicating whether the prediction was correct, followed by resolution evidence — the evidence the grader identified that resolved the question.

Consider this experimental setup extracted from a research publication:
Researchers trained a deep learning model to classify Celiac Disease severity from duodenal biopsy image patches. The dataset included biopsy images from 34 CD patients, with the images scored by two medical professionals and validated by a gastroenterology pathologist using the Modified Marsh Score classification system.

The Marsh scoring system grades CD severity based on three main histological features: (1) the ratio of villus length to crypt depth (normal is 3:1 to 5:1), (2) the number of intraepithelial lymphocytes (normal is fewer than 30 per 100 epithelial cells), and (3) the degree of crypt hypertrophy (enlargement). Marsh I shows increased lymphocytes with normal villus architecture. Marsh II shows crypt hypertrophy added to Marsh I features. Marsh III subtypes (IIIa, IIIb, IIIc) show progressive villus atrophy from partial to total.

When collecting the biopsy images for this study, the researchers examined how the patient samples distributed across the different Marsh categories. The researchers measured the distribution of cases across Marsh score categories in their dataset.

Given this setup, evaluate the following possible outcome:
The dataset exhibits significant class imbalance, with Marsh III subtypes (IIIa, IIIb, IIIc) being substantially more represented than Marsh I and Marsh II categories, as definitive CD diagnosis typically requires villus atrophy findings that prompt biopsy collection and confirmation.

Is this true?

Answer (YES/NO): YES